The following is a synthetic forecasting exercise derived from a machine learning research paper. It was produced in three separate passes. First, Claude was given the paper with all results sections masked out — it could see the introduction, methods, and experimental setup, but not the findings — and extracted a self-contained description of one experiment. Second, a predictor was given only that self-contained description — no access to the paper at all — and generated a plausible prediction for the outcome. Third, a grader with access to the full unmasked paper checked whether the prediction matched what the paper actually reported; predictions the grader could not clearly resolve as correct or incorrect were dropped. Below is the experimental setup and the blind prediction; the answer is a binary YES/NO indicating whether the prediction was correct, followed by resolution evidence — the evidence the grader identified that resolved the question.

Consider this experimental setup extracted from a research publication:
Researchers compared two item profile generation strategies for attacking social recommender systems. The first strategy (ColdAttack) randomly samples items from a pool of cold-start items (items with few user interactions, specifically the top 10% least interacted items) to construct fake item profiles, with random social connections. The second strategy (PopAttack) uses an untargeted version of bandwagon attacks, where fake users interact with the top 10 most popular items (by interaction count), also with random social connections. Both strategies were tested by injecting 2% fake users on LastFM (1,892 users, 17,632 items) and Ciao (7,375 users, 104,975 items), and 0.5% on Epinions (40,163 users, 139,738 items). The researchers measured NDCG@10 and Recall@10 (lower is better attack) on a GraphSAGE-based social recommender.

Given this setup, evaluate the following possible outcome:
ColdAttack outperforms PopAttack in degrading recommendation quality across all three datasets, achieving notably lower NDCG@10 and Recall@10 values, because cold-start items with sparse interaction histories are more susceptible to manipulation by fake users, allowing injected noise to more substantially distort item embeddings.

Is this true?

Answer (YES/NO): NO